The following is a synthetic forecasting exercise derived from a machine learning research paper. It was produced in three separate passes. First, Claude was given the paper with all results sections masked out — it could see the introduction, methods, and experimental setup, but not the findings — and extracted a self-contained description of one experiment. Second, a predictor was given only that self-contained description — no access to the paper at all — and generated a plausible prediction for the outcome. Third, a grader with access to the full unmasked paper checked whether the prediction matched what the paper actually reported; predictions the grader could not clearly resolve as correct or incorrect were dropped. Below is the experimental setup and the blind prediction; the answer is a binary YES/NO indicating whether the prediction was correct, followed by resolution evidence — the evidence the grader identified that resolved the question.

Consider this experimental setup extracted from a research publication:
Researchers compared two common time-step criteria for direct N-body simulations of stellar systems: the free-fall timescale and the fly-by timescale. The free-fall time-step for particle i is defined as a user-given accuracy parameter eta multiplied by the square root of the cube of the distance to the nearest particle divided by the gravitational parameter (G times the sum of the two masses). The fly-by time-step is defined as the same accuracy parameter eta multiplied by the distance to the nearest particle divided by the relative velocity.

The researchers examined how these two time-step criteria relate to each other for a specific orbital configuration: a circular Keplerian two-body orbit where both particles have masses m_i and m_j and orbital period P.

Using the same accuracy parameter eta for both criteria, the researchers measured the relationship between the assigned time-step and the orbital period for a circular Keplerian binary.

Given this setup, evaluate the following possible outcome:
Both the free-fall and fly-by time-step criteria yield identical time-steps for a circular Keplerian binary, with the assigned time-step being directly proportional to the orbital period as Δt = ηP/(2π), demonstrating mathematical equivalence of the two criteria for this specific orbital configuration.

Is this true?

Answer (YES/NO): YES